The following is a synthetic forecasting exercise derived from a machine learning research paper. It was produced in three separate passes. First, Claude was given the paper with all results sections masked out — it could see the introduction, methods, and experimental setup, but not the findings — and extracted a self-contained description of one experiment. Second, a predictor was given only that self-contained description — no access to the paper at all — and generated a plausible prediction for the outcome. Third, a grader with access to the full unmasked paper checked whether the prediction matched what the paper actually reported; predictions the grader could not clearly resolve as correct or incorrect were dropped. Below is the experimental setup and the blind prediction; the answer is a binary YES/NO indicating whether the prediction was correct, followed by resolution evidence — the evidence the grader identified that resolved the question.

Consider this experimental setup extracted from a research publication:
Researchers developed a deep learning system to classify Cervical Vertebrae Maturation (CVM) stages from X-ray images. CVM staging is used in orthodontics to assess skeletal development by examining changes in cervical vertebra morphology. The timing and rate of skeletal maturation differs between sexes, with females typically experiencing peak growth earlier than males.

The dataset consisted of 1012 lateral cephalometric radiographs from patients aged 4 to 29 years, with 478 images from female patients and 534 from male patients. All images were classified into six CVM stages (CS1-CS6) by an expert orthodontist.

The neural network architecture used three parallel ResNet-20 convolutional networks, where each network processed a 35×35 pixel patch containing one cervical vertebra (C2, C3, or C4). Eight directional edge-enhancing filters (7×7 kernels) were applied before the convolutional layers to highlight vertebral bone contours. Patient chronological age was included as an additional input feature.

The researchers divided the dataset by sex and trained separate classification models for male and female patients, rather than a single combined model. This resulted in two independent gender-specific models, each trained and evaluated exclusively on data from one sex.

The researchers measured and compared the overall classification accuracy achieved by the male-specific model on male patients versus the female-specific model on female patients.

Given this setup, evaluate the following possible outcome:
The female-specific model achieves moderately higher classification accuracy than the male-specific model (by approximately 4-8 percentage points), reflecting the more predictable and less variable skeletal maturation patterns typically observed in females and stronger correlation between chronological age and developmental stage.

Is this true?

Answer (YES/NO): YES